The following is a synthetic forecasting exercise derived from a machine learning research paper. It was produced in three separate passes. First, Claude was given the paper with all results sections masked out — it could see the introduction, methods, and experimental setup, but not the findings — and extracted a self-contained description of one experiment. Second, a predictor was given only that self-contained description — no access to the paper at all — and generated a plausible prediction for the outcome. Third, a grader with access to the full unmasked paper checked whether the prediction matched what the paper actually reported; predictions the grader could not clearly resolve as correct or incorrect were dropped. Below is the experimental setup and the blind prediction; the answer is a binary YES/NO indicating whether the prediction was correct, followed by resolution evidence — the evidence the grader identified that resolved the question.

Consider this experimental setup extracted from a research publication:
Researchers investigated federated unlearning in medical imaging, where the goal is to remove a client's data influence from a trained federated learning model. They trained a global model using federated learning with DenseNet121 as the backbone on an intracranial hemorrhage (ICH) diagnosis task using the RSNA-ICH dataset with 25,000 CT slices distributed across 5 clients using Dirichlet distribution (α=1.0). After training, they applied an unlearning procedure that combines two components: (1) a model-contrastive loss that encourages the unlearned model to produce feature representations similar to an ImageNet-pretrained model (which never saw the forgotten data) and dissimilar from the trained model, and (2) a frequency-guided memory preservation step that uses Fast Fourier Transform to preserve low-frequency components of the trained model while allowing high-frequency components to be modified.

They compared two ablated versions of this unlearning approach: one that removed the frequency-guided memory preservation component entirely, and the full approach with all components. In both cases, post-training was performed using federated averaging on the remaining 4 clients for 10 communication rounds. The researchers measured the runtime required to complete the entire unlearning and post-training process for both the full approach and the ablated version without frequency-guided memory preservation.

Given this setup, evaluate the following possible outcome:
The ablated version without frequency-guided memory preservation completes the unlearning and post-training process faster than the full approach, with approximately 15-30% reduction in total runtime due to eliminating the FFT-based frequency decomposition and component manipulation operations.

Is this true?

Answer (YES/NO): NO